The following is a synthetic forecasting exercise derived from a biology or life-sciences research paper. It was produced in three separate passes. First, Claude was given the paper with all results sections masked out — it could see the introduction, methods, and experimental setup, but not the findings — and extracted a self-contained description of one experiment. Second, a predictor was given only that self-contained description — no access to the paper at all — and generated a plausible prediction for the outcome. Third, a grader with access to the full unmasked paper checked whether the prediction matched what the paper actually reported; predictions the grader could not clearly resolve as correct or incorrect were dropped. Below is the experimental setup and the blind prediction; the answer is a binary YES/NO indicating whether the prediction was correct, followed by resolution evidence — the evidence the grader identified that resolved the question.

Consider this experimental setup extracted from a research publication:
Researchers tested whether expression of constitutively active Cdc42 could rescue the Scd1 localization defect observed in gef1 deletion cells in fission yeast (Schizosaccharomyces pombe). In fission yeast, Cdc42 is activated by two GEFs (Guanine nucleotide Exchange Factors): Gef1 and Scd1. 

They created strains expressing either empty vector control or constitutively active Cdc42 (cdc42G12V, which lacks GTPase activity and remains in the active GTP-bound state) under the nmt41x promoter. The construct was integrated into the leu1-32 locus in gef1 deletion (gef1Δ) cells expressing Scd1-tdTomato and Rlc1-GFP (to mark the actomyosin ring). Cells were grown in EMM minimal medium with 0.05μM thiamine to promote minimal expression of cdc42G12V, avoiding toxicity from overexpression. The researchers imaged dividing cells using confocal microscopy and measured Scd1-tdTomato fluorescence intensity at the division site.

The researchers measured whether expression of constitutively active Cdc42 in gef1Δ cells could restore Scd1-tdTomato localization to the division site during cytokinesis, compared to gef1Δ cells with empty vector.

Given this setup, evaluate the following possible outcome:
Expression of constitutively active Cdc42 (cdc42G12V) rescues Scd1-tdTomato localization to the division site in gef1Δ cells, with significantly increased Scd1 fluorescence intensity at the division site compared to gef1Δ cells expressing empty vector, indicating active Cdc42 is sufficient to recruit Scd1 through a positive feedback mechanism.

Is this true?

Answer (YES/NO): NO